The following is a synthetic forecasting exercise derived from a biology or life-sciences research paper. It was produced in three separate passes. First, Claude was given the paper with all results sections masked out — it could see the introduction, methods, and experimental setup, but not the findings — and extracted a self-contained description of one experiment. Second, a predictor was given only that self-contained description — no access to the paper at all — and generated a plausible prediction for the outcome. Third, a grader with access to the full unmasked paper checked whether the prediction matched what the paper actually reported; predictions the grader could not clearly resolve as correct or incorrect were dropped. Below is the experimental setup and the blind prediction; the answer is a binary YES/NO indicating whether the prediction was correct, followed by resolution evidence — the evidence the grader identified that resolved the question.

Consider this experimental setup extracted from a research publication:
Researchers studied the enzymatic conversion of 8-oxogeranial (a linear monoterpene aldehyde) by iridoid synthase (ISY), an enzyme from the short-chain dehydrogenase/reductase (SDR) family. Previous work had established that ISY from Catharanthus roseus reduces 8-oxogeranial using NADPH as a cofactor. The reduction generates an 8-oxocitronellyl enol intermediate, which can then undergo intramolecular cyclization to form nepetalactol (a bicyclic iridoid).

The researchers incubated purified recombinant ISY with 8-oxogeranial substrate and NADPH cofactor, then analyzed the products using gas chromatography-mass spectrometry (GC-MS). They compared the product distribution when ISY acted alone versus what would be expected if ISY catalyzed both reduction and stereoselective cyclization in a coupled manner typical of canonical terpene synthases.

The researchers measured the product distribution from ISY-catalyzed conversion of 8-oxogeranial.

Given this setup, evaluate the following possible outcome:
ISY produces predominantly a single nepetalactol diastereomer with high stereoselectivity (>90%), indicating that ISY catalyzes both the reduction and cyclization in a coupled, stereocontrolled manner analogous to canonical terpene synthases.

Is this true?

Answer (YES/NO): NO